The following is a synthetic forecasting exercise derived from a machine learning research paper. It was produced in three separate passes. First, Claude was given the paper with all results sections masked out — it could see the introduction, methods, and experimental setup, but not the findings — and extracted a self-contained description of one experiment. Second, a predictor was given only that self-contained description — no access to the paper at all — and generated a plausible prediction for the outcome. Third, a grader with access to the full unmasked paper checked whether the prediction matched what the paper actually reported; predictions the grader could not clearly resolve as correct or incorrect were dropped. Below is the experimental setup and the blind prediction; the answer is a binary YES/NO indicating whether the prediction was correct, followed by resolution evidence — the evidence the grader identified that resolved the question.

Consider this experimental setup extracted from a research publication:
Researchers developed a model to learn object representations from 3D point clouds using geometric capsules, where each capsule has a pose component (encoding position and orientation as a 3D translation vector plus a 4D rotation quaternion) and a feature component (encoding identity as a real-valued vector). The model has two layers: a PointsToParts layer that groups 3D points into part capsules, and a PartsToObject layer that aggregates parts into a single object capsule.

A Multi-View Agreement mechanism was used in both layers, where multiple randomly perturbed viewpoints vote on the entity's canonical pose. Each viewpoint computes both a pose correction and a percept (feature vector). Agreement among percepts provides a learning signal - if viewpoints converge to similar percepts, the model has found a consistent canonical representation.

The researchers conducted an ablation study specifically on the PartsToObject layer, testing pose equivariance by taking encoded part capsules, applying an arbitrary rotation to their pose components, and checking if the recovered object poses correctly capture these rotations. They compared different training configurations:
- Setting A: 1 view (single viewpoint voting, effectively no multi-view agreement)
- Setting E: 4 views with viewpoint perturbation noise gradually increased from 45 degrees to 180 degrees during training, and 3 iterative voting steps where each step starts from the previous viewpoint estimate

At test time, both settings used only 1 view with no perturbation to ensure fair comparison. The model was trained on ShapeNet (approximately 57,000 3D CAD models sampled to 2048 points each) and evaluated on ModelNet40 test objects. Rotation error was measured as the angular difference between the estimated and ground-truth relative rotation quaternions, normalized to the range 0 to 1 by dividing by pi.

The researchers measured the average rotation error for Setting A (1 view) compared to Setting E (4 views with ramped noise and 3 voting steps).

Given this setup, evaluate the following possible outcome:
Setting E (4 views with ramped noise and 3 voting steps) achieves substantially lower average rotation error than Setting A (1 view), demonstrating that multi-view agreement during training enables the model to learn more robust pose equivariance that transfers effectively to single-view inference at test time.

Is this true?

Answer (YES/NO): YES